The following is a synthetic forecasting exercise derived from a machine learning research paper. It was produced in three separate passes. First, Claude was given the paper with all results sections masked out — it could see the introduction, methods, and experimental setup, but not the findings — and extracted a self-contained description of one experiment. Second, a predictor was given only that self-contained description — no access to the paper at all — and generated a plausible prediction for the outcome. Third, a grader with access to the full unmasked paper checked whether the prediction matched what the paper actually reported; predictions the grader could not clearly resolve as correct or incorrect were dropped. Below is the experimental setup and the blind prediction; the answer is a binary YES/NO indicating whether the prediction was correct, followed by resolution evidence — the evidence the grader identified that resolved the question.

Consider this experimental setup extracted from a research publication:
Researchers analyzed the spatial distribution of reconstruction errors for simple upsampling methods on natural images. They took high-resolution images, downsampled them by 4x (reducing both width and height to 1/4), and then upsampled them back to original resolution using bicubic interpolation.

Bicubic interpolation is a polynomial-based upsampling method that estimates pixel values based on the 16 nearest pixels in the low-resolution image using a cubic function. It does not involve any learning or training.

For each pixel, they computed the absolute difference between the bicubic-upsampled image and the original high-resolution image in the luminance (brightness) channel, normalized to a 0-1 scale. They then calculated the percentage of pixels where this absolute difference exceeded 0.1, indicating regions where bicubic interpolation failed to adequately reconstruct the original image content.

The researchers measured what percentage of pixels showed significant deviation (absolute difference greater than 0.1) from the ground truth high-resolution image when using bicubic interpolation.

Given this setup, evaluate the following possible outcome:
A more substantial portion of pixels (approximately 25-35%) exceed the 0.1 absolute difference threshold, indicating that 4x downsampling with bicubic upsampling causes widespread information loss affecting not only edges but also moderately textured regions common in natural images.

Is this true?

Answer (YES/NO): NO